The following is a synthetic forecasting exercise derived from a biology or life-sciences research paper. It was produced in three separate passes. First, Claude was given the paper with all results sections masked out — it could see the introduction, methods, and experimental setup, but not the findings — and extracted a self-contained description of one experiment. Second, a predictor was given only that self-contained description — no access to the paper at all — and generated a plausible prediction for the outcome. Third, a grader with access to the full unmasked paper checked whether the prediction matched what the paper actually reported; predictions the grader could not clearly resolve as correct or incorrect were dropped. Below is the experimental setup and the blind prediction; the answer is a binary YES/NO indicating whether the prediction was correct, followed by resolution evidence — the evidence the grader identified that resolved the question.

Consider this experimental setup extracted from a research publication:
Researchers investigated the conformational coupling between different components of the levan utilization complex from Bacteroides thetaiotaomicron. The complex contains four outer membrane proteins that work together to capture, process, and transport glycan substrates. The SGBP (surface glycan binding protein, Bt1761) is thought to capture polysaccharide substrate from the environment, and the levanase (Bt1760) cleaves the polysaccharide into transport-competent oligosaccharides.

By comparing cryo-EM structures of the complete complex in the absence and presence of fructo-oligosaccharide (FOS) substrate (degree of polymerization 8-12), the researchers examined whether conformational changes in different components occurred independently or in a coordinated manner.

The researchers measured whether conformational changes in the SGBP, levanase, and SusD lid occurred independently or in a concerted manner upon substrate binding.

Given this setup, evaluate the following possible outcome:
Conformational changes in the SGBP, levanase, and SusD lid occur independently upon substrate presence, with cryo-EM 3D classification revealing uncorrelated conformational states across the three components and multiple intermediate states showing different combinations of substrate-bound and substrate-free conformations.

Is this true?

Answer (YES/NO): NO